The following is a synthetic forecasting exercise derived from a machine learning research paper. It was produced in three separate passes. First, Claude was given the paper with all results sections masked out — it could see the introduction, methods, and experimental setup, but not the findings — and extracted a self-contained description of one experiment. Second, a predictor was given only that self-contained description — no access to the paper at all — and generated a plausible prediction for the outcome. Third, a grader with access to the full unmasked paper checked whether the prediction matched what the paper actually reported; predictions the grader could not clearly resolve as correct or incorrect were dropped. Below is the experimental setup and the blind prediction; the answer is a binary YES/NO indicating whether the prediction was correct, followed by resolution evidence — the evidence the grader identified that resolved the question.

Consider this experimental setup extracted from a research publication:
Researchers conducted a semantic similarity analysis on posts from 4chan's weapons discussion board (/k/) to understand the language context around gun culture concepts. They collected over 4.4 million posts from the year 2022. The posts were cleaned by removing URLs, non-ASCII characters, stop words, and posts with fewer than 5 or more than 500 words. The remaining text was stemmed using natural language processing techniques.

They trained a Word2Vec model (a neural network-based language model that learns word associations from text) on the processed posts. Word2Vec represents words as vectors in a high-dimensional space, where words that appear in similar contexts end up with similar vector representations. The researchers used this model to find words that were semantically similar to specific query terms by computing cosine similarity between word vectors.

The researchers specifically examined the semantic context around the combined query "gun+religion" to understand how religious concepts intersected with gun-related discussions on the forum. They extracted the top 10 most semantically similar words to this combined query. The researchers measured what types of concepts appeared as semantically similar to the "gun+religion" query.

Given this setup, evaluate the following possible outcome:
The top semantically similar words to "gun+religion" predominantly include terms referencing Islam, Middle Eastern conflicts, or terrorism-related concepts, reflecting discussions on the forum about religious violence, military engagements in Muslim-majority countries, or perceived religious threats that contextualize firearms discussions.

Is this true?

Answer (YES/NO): NO